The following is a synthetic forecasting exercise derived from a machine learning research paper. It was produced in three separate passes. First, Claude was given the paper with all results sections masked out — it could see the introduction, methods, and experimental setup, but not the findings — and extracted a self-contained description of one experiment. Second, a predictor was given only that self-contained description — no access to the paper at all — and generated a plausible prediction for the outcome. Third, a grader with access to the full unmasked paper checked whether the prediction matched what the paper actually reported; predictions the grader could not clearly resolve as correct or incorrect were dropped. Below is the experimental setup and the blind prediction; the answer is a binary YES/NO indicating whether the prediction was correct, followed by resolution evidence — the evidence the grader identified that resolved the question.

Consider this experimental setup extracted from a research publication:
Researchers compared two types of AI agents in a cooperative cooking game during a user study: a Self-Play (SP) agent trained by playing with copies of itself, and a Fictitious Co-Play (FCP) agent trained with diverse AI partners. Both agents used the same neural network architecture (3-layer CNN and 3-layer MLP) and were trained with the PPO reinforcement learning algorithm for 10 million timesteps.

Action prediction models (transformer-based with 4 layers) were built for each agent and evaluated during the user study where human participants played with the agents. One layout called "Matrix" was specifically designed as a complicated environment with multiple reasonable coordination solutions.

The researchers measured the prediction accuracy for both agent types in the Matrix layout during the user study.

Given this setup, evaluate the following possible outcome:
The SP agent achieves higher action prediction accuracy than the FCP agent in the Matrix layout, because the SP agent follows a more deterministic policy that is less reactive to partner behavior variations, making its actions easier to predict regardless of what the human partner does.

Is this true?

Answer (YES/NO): NO